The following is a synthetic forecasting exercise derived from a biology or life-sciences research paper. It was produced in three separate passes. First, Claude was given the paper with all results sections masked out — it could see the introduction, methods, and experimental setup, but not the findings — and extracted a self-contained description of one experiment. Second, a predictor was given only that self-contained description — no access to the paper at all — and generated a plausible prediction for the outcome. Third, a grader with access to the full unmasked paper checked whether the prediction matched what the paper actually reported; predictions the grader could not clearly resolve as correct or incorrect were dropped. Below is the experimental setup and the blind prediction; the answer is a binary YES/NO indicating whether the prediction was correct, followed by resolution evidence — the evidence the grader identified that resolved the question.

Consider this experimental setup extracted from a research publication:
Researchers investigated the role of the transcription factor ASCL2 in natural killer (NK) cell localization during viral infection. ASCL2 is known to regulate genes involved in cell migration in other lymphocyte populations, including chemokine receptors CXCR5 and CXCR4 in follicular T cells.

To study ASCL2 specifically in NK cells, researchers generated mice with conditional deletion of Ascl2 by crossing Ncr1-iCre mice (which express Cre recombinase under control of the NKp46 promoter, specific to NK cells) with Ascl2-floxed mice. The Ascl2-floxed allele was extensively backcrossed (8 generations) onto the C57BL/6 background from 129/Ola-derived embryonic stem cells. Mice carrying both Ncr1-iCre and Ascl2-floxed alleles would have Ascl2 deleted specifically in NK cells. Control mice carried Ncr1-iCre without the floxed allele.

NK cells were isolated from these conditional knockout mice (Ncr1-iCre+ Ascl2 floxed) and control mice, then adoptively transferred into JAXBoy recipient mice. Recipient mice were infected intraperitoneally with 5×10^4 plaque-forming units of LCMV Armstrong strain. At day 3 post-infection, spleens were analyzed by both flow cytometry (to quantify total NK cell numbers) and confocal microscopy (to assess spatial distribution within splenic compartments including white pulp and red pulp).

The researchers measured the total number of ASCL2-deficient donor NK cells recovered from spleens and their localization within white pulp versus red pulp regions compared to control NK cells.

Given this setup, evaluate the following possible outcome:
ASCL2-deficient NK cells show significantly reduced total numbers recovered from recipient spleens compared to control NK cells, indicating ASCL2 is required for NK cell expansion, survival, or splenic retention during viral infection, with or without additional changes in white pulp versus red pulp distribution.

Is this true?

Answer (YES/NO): YES